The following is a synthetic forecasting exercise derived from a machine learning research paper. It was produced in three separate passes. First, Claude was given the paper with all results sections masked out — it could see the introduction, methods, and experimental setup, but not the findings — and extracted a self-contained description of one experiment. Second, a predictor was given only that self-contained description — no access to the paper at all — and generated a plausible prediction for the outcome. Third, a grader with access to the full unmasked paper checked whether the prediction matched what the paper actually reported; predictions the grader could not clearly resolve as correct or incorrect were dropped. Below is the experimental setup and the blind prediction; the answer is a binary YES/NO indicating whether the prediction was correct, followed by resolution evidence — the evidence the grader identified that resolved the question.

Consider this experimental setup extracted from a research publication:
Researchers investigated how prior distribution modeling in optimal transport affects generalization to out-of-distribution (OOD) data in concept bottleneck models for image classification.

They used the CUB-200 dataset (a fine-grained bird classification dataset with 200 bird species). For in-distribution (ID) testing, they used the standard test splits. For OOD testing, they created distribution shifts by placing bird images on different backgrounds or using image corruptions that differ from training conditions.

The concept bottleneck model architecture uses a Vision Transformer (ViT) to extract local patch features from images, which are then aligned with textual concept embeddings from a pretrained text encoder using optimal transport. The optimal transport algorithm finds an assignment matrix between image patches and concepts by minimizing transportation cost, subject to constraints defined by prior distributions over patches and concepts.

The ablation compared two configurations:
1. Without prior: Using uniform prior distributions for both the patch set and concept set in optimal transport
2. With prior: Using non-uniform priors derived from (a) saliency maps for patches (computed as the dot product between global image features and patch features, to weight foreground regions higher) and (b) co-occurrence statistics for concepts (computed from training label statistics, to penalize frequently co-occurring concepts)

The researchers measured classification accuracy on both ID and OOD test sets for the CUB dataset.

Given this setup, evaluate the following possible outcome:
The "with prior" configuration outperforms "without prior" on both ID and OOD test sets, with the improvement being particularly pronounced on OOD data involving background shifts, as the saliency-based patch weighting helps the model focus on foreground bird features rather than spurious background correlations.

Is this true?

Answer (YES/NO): YES